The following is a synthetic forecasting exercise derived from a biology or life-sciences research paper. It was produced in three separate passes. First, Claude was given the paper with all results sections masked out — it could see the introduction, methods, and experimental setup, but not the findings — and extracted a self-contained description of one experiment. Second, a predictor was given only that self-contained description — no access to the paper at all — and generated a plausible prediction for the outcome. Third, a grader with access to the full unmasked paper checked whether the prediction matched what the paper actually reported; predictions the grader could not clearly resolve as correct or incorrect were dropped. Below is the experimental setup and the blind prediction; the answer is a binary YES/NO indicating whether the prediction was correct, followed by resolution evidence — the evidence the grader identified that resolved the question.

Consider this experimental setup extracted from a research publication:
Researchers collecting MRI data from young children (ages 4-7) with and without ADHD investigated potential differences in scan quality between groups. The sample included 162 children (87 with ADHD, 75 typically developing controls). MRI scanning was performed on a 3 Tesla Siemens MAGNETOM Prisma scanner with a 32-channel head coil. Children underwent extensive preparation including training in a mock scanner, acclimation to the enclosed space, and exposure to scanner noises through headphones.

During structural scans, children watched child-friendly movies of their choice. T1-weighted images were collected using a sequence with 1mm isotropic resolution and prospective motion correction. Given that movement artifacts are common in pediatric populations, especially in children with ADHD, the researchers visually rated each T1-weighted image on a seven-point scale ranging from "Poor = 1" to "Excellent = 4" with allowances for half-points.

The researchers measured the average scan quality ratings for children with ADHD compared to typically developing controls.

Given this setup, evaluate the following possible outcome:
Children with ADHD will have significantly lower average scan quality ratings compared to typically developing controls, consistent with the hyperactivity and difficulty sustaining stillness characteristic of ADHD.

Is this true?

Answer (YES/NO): NO